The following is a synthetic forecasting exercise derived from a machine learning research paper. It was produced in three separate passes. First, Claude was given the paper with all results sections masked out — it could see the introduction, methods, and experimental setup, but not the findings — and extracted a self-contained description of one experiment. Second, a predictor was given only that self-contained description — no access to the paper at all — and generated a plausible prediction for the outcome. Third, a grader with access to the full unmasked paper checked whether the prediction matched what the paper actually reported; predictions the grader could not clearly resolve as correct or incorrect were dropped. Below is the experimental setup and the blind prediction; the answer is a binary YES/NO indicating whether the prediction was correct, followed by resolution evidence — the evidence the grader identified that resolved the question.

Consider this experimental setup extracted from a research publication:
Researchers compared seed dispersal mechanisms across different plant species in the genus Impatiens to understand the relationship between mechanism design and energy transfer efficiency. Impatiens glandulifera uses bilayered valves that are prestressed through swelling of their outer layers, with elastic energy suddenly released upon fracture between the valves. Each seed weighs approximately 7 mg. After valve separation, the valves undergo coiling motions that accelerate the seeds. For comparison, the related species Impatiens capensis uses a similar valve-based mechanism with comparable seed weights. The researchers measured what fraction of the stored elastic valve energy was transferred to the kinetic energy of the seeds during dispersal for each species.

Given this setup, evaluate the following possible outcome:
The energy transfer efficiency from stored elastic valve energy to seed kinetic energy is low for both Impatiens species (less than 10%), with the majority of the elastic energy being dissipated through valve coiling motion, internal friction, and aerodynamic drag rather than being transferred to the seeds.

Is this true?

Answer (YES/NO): NO